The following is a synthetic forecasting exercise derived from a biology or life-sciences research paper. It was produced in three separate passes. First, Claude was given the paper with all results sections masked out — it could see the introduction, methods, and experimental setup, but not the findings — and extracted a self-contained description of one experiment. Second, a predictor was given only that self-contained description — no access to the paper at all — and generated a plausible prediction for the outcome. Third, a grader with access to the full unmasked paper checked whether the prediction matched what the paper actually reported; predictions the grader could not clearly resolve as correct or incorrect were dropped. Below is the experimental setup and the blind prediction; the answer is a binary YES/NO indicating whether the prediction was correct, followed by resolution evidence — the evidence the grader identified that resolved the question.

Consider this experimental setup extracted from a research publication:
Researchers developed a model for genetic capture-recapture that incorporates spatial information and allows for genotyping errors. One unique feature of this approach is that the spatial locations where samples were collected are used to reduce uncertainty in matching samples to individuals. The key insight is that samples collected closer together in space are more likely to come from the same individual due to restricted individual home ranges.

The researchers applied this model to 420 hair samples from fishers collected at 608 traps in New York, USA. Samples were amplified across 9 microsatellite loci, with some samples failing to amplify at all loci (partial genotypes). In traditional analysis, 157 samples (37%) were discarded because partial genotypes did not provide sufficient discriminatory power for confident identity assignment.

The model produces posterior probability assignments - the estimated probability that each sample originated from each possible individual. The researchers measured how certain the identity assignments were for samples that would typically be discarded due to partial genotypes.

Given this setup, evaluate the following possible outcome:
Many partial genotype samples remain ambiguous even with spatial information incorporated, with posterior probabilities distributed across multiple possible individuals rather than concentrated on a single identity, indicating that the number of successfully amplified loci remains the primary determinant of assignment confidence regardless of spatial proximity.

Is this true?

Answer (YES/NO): NO